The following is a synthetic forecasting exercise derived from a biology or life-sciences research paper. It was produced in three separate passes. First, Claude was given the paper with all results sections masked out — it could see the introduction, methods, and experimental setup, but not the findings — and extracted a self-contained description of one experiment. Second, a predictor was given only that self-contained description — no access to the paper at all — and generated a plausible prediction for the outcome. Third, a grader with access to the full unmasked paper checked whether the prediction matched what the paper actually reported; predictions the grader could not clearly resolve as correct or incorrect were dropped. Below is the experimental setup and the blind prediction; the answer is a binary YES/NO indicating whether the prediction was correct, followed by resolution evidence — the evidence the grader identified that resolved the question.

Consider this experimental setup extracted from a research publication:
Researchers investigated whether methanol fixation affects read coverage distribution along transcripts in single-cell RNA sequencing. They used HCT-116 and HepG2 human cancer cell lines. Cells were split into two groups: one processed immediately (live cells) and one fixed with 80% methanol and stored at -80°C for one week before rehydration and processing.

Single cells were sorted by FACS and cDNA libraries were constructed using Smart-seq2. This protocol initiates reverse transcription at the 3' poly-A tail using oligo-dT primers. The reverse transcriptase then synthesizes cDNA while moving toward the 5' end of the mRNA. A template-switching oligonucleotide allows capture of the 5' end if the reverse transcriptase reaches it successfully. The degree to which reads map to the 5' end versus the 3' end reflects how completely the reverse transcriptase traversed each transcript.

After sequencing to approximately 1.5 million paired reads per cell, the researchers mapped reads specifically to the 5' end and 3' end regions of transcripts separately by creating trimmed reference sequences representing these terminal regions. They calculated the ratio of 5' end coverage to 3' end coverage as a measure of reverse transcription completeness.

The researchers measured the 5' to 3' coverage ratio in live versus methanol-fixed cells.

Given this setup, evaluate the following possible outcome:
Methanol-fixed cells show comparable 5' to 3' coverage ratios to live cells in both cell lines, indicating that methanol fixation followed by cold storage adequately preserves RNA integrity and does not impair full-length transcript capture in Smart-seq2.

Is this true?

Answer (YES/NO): NO